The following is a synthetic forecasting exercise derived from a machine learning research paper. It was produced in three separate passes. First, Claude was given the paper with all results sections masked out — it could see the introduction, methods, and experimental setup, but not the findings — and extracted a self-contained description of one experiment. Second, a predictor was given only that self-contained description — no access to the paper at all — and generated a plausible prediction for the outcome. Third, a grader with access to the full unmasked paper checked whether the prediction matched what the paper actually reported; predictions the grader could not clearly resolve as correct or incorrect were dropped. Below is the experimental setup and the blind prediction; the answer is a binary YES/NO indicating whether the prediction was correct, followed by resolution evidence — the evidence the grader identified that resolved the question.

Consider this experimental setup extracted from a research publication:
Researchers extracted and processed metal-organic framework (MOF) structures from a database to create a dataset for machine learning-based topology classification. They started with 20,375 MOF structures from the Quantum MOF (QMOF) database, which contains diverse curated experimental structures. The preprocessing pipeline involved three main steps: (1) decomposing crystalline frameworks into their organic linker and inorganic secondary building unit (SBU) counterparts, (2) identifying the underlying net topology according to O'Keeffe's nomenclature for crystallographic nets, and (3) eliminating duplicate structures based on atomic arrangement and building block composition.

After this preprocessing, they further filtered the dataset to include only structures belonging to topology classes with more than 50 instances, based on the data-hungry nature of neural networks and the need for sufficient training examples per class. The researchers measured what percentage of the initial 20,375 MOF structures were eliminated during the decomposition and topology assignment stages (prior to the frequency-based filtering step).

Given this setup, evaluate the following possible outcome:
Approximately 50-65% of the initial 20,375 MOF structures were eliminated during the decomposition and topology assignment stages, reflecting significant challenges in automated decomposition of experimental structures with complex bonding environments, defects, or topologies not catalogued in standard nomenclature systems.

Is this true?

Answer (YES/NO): YES